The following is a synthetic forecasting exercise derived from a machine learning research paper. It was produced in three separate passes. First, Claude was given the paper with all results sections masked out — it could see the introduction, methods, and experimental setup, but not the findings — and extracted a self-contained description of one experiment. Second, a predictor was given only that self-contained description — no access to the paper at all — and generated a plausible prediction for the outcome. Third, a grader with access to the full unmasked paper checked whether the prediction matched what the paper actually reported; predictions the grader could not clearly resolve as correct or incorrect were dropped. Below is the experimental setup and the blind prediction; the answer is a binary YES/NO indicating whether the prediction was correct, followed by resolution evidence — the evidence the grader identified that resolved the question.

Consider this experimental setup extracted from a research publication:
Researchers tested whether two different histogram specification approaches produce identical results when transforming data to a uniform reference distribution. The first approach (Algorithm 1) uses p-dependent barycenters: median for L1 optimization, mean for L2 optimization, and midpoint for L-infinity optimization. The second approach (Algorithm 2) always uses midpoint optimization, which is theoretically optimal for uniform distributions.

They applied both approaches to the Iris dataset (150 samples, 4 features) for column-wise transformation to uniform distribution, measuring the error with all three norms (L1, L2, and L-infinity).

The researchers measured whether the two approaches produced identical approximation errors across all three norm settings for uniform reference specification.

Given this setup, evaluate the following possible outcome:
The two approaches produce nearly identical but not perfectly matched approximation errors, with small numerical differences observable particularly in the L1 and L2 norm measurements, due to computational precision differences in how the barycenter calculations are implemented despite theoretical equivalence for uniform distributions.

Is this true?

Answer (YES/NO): NO